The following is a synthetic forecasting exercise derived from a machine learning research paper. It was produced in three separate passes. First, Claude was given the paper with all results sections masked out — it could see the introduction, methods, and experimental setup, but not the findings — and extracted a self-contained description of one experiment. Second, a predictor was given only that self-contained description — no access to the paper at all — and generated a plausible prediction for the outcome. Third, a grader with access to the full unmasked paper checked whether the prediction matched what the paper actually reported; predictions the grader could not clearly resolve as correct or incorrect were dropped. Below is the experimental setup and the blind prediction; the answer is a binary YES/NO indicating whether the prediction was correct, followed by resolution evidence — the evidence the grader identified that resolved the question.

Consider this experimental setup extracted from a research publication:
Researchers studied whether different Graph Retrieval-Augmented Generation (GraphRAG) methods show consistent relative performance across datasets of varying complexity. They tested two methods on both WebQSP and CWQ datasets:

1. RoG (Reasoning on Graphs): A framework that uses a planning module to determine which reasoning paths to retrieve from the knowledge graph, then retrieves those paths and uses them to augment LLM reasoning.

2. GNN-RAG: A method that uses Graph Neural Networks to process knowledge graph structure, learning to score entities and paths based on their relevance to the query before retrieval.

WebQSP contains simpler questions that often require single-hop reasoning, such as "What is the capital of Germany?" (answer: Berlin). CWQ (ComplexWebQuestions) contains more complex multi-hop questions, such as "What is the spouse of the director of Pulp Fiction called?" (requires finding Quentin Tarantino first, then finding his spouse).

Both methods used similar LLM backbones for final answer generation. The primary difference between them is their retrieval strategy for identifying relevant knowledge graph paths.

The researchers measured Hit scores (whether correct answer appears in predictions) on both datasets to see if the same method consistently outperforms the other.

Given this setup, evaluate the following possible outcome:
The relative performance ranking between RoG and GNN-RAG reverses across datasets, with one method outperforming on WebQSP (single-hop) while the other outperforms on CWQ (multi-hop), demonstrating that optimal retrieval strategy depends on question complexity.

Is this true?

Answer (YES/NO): NO